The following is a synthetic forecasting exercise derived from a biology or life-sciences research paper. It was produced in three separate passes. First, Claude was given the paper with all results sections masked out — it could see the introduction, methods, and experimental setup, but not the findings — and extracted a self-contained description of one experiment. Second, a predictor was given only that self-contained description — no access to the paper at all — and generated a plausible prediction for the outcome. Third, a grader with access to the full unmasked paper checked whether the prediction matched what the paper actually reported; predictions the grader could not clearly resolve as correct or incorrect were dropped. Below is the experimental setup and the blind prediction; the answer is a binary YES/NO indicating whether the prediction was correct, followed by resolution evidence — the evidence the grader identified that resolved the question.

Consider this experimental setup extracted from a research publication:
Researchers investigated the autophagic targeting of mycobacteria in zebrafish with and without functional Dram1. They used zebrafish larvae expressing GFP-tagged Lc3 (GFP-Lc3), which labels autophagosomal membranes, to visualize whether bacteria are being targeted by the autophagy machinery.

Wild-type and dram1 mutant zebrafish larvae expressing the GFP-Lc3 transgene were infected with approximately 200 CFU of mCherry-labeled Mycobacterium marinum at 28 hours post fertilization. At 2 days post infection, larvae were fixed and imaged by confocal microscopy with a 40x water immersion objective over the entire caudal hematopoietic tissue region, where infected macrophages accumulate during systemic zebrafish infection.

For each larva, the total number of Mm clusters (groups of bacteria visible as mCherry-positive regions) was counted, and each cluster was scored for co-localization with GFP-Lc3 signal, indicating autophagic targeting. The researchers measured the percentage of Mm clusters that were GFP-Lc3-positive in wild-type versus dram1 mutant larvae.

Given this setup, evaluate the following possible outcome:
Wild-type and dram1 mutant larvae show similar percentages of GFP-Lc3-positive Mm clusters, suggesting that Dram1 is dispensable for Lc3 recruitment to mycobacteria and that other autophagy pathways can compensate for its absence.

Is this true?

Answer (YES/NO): NO